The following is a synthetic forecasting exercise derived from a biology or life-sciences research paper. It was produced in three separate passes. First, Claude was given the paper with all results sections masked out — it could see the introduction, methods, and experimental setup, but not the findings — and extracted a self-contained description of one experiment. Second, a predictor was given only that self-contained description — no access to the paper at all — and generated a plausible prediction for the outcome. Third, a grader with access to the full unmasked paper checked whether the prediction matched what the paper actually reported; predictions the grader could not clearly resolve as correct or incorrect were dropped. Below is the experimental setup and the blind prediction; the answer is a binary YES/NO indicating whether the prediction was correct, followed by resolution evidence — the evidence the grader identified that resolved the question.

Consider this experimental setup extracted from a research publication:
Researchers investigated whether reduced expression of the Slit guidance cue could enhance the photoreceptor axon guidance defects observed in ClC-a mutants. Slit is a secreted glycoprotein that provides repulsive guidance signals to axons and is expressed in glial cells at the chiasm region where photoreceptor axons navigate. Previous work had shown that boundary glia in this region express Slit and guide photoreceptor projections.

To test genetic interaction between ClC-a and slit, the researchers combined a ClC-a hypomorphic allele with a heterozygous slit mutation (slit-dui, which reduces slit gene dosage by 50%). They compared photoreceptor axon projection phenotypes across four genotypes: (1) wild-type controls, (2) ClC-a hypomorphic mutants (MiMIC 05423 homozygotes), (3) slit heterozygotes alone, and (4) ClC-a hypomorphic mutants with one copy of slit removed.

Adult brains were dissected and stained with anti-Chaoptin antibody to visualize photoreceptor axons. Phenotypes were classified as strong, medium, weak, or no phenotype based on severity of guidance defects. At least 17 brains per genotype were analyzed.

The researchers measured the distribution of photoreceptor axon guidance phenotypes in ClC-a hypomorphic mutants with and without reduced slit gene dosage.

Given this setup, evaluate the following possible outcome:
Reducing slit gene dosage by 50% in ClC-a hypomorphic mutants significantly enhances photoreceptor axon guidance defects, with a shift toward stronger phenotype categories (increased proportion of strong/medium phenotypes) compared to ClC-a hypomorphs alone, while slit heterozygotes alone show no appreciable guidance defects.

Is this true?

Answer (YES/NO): YES